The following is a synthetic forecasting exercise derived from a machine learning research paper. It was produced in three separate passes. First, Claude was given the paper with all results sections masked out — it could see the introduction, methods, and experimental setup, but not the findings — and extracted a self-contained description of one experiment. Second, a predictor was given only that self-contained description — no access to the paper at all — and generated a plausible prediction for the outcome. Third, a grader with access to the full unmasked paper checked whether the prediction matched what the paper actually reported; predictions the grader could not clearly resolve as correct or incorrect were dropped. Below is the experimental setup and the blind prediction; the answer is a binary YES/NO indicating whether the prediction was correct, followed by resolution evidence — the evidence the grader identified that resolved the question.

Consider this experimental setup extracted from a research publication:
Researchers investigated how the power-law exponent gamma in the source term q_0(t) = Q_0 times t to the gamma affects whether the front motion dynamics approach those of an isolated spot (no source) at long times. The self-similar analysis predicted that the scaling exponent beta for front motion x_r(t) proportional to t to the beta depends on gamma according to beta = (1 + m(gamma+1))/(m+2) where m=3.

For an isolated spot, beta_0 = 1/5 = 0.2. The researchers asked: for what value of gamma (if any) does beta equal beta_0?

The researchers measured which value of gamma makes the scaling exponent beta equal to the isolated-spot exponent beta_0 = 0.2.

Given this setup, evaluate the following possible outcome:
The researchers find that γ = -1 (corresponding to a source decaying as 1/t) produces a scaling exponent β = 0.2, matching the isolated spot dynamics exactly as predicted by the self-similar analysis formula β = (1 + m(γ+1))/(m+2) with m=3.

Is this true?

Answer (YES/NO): YES